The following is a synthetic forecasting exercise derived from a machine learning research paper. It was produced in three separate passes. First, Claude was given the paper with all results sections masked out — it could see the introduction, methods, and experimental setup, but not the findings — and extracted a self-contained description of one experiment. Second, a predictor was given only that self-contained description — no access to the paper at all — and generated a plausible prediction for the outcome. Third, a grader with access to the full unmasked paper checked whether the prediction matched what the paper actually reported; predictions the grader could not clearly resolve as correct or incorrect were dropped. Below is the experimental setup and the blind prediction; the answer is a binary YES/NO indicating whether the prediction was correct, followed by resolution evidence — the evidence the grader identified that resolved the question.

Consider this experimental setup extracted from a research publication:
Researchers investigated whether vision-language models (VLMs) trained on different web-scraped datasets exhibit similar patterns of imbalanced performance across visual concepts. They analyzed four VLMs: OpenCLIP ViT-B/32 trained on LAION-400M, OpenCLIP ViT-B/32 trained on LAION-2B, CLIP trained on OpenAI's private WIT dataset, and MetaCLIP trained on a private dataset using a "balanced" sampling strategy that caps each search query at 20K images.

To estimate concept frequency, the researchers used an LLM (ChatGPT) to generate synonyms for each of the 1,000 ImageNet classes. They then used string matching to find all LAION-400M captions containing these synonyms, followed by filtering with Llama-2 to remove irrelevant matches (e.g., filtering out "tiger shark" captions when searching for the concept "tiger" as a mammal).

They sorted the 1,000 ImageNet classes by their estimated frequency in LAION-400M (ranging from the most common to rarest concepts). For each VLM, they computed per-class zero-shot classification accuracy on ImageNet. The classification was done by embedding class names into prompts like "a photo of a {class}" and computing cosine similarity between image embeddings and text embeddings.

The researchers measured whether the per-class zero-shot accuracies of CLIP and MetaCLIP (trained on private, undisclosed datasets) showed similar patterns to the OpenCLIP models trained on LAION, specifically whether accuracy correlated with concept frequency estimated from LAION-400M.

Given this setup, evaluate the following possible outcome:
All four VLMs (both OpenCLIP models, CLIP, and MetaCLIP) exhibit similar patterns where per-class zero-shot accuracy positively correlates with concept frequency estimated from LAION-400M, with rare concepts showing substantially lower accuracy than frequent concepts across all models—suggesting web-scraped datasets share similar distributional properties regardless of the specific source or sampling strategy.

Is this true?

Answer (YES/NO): YES